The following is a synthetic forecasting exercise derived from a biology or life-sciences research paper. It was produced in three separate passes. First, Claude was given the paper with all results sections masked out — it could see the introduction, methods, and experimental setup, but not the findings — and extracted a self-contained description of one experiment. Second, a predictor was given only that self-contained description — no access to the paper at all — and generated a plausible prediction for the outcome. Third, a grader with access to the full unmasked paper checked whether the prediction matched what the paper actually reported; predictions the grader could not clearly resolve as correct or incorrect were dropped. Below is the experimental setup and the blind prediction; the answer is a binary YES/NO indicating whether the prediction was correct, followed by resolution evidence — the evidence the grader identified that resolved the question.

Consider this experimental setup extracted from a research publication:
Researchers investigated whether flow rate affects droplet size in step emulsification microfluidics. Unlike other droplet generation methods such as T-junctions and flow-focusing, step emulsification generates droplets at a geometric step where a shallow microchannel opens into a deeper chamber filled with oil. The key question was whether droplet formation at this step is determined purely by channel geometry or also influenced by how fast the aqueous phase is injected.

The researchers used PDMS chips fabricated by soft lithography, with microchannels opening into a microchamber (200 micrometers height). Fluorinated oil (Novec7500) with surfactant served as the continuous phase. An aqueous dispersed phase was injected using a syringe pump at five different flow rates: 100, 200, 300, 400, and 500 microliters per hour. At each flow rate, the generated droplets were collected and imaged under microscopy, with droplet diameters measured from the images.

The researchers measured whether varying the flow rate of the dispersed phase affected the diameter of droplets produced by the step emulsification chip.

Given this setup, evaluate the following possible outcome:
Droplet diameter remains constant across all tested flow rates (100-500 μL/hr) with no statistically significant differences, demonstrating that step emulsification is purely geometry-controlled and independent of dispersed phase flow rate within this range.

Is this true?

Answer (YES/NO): NO